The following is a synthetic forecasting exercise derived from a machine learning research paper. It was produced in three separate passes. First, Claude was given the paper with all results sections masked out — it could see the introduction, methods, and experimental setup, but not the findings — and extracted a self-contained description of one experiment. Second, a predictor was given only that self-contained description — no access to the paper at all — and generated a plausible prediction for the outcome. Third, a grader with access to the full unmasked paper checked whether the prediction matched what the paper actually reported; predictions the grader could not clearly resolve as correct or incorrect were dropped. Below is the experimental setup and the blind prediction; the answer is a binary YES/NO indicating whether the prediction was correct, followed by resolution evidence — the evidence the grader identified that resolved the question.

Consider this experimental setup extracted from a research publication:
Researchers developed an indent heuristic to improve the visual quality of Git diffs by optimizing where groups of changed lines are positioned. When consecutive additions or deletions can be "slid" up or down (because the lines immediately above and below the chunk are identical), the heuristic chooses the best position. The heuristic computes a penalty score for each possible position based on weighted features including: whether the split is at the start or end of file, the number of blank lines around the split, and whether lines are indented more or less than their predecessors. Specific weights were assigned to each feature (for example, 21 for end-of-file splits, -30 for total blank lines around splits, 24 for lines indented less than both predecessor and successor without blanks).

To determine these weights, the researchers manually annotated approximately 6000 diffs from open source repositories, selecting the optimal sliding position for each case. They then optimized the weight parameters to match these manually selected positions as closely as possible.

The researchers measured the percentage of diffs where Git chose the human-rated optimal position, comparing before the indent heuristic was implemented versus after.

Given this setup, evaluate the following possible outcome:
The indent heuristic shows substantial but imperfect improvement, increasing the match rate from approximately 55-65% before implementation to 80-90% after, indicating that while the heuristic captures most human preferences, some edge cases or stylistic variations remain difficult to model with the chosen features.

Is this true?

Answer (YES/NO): NO